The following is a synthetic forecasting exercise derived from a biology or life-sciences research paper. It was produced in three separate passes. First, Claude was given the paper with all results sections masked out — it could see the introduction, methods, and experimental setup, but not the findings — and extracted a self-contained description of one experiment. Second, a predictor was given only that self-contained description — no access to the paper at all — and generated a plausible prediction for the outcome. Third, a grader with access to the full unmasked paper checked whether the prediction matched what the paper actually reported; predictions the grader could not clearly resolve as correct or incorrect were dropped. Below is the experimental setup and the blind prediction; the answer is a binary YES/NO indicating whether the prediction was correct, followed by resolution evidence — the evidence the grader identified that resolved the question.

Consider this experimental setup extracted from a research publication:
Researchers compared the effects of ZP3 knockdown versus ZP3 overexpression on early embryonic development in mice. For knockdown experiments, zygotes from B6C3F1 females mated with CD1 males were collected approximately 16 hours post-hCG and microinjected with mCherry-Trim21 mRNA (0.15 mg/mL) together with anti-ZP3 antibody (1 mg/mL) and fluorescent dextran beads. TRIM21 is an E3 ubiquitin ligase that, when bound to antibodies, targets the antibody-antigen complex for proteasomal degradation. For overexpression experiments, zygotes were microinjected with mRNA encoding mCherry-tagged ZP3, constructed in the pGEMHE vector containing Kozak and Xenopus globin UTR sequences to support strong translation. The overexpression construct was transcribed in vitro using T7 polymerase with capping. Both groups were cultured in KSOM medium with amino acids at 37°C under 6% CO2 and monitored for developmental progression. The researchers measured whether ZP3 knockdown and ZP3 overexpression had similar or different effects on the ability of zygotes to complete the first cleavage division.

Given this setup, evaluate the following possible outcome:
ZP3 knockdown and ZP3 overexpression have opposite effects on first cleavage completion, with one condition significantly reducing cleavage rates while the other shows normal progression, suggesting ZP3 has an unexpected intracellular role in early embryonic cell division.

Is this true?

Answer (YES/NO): YES